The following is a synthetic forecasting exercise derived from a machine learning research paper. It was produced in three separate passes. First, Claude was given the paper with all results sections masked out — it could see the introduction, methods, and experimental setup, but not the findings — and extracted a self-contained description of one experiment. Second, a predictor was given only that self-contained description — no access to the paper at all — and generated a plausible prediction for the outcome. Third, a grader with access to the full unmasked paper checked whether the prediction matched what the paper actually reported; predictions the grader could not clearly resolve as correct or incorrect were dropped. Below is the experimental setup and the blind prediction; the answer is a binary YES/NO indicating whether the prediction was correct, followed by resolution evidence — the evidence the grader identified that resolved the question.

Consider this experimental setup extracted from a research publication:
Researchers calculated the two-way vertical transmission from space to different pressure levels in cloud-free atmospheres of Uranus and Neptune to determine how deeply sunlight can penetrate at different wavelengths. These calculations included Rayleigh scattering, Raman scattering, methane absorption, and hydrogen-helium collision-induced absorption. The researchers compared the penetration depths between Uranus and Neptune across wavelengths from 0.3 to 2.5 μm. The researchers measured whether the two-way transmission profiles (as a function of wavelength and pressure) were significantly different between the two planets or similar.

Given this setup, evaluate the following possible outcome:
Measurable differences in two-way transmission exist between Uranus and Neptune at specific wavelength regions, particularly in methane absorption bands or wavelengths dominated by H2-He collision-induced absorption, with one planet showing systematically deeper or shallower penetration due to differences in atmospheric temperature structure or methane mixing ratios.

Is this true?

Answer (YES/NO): NO